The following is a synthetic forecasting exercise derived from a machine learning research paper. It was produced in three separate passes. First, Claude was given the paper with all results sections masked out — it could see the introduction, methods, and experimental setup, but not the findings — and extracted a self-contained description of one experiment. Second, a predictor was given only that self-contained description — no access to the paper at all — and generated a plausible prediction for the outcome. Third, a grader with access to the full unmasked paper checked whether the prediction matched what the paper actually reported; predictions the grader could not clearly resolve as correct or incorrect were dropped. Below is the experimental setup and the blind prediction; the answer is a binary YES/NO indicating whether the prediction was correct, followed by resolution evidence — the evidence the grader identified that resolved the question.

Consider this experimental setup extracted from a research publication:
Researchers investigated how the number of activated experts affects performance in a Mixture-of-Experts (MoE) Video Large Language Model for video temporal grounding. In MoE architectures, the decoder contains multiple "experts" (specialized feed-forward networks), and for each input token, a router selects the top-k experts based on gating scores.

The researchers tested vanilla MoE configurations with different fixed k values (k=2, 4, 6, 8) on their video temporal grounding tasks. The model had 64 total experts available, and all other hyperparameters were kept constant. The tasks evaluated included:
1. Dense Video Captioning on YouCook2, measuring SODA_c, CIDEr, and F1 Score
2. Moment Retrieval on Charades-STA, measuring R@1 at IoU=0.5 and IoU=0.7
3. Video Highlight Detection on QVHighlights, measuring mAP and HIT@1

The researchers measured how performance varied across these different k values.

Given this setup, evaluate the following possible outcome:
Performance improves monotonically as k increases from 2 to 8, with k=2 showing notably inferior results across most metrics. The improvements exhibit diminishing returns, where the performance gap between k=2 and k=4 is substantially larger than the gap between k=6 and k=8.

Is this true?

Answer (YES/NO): NO